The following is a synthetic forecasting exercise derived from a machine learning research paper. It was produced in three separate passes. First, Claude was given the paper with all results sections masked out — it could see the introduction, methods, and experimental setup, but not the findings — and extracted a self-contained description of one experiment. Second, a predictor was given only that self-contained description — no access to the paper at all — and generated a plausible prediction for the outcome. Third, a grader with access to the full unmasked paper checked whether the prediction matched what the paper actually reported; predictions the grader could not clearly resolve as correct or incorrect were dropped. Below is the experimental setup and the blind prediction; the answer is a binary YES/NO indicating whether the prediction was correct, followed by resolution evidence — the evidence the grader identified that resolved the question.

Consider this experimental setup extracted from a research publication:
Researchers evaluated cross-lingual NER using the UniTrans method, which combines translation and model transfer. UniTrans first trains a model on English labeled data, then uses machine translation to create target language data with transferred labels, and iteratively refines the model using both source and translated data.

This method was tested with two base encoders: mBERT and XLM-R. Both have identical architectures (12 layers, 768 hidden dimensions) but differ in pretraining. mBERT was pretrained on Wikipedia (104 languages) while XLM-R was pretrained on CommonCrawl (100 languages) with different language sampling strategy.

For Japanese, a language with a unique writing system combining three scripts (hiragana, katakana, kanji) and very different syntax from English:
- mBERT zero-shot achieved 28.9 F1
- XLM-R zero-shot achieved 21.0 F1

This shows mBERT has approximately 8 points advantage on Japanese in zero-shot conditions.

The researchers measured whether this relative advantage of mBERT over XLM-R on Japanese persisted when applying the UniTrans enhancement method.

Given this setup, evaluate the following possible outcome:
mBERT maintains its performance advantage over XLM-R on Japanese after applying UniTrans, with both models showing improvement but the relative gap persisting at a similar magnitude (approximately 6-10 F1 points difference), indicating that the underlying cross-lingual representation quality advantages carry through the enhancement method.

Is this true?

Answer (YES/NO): NO